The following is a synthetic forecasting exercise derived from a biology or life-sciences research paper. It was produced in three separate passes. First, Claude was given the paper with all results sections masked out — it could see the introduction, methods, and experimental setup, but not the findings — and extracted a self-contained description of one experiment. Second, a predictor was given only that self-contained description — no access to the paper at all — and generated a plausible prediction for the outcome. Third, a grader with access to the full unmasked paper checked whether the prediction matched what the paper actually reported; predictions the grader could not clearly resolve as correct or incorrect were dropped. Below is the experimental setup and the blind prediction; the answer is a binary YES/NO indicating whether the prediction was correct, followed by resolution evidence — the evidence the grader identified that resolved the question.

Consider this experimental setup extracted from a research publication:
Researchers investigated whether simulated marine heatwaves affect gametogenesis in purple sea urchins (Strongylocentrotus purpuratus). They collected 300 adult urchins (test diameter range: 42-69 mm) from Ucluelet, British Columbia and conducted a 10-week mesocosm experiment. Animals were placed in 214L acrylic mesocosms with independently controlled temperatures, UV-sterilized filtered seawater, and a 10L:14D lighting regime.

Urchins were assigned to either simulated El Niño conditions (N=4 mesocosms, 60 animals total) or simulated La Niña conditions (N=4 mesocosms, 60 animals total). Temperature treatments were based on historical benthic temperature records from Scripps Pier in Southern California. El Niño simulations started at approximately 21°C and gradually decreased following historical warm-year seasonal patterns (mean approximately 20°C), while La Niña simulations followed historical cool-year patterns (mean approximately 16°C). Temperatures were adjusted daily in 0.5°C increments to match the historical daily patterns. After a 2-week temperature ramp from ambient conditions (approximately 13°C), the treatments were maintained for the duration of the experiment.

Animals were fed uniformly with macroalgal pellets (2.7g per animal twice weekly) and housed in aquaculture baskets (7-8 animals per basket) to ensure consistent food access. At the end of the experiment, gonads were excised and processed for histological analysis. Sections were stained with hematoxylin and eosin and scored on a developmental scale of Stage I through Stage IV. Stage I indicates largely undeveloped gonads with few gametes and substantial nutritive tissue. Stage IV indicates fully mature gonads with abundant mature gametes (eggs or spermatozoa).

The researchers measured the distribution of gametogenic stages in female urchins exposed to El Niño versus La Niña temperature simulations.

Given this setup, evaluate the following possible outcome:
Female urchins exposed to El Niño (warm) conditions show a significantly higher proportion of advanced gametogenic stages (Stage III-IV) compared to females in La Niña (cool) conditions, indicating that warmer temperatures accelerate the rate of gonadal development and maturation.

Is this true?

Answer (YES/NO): NO